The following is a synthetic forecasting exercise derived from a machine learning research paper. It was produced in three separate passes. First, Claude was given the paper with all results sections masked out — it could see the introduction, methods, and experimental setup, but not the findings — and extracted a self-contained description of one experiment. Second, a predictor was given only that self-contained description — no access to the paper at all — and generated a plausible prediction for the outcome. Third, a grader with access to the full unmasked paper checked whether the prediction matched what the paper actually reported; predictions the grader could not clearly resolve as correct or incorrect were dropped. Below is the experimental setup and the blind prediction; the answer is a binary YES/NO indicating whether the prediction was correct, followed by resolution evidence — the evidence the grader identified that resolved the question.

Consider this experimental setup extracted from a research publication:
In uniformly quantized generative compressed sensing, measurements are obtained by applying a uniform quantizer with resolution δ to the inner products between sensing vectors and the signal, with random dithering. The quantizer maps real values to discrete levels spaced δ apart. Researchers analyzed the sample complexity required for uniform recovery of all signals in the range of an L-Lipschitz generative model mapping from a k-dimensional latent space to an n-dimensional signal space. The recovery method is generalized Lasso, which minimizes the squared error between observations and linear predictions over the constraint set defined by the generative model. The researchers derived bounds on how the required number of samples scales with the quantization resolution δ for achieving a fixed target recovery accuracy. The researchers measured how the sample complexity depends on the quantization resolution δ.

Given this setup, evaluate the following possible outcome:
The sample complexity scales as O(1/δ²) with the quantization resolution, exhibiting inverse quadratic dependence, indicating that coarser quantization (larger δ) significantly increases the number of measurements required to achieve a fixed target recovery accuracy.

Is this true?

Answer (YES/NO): NO